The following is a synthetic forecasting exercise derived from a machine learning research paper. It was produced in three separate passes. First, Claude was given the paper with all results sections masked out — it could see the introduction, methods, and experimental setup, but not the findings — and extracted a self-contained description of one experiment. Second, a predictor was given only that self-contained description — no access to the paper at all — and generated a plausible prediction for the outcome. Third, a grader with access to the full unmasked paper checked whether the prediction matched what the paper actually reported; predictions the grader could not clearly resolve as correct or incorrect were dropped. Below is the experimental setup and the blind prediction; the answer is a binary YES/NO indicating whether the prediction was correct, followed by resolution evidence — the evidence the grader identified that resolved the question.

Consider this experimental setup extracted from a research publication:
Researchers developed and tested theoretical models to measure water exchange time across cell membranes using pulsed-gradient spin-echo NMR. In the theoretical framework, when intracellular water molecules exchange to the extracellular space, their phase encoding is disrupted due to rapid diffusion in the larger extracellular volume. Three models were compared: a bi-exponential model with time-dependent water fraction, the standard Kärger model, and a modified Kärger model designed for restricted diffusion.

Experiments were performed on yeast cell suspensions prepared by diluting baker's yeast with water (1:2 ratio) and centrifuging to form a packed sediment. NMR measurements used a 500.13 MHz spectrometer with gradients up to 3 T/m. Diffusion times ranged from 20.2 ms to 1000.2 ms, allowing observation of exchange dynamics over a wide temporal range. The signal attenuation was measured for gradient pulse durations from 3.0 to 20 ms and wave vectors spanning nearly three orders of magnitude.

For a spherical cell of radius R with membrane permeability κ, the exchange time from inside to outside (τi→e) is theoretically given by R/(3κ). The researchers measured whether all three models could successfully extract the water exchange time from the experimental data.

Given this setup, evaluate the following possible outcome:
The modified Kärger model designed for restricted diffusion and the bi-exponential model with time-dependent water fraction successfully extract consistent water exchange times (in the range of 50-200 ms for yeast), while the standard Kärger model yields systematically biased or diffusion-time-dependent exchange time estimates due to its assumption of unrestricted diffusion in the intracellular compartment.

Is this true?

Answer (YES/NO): NO